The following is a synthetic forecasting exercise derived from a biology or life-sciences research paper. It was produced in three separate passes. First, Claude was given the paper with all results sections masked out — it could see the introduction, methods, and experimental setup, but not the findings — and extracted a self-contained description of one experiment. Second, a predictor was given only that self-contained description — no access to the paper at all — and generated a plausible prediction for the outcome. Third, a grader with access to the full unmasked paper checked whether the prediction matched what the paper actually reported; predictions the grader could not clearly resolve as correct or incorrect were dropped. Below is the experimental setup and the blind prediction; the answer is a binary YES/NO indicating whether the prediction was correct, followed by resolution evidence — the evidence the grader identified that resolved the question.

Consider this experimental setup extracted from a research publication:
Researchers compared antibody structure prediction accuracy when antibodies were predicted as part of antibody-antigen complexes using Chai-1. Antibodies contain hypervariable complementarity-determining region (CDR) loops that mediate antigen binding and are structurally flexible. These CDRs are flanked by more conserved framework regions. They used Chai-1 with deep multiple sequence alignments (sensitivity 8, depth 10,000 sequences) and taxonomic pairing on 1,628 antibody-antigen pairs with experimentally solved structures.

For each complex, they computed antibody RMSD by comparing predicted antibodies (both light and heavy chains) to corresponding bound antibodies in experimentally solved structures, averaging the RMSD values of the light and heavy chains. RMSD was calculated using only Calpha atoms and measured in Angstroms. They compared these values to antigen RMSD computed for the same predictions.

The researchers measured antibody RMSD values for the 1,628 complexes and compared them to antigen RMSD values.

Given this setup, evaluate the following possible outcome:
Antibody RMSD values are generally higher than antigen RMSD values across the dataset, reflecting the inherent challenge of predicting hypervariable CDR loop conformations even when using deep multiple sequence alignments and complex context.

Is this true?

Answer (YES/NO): NO